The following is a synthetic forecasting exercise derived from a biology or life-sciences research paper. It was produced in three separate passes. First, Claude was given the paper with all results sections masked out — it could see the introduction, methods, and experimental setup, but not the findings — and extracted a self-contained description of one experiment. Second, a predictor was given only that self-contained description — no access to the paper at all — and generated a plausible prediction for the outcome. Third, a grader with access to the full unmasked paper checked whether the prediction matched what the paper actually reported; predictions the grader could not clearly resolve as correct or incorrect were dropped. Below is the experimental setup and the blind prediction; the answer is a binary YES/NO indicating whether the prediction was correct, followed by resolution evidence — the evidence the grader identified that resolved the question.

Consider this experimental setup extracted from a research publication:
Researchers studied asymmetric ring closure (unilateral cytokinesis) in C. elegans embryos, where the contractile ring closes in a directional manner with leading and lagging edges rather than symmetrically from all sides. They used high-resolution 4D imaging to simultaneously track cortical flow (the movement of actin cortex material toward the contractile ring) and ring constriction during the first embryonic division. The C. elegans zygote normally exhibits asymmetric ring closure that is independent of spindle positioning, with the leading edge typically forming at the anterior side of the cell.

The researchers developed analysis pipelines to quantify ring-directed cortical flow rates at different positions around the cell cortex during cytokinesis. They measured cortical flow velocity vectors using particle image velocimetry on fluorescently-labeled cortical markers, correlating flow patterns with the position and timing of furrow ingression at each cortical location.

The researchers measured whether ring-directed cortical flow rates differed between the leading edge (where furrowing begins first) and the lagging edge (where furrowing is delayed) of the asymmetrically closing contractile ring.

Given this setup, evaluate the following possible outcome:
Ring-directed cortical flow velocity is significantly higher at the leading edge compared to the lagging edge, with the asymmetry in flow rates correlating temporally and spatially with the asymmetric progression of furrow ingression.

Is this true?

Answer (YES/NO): YES